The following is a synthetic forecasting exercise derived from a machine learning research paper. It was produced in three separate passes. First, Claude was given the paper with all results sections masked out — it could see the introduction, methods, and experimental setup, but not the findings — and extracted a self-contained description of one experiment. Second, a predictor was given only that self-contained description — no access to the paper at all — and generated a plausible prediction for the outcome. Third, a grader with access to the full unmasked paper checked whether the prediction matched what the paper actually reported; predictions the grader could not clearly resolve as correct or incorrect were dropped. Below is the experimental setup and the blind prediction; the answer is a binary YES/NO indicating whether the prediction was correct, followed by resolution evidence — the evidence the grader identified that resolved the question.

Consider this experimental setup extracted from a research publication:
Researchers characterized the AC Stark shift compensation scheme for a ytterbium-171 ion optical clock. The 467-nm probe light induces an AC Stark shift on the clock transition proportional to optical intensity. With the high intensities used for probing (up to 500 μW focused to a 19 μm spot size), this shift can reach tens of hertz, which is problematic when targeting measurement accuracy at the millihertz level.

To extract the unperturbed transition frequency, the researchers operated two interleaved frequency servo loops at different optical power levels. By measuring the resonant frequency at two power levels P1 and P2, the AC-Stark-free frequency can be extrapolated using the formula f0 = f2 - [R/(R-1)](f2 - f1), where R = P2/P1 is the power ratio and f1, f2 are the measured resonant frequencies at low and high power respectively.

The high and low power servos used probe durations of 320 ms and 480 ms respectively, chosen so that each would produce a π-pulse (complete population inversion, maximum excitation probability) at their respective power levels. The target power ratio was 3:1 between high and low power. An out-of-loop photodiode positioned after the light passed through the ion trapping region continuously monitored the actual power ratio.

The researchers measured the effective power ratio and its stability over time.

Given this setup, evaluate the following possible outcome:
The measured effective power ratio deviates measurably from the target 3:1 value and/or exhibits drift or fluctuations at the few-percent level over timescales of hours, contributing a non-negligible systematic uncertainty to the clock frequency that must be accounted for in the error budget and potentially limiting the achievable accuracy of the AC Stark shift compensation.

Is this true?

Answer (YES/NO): NO